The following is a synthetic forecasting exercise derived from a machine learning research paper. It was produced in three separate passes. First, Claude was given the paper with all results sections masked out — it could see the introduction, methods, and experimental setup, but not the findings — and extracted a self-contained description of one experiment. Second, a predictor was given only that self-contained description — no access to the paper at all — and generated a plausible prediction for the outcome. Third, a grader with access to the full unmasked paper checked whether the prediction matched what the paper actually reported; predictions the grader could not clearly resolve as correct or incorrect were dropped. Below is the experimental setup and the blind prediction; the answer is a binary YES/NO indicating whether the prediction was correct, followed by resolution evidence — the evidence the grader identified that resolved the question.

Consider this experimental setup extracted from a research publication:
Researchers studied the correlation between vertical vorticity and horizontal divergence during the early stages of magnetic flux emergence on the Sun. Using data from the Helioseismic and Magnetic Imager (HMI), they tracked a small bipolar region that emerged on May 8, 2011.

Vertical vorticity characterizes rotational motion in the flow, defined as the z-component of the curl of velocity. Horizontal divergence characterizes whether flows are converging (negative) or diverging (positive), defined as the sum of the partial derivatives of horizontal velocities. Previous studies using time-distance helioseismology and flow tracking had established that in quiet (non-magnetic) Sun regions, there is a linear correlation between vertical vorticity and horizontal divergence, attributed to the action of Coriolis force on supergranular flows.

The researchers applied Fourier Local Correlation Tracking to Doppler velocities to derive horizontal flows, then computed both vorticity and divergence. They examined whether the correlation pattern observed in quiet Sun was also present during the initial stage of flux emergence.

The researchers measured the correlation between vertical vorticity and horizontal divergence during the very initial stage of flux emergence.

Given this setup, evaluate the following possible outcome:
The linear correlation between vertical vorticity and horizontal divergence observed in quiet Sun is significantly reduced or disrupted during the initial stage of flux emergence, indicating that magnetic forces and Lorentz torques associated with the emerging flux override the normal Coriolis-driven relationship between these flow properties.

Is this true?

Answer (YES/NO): NO